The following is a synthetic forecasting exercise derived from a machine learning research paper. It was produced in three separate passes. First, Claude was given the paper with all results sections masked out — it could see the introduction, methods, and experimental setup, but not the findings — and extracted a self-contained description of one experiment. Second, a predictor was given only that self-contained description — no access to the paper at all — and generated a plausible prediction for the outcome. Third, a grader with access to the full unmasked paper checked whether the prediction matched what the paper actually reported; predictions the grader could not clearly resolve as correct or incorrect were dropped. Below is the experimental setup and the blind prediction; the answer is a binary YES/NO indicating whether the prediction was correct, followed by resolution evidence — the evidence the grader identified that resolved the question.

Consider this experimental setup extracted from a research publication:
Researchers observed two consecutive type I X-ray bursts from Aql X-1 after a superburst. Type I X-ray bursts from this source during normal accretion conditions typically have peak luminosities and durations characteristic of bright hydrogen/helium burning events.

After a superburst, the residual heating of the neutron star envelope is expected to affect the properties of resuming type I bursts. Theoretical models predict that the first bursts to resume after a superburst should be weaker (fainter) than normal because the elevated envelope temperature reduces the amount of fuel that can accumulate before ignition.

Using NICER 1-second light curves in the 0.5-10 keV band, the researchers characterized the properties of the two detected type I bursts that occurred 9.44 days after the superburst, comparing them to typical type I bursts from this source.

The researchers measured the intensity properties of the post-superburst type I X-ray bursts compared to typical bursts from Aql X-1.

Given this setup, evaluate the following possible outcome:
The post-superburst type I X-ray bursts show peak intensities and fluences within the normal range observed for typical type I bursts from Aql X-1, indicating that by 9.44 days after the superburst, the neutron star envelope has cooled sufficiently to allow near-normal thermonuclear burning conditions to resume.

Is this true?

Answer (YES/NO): NO